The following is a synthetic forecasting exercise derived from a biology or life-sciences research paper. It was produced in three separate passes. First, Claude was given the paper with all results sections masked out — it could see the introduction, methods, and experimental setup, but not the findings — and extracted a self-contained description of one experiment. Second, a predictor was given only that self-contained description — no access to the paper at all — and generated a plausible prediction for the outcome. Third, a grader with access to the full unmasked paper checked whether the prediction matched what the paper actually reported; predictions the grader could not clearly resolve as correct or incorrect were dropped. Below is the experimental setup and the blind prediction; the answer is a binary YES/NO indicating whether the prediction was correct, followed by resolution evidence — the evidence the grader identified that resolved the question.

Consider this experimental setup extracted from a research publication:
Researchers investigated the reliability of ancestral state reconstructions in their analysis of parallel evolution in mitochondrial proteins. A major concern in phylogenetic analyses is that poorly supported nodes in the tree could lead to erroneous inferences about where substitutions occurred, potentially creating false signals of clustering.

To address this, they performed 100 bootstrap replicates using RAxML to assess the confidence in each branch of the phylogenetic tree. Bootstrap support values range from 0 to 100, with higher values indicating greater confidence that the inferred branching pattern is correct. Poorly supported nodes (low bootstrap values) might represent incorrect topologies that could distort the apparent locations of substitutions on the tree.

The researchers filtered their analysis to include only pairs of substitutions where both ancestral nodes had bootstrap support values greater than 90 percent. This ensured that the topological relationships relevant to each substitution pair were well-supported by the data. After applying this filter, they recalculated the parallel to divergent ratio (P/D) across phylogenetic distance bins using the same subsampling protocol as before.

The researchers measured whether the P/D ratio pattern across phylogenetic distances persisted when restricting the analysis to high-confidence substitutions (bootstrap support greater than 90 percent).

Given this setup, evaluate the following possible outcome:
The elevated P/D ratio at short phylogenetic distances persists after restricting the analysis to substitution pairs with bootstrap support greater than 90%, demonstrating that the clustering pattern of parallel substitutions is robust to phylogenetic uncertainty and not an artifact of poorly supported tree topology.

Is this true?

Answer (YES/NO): NO